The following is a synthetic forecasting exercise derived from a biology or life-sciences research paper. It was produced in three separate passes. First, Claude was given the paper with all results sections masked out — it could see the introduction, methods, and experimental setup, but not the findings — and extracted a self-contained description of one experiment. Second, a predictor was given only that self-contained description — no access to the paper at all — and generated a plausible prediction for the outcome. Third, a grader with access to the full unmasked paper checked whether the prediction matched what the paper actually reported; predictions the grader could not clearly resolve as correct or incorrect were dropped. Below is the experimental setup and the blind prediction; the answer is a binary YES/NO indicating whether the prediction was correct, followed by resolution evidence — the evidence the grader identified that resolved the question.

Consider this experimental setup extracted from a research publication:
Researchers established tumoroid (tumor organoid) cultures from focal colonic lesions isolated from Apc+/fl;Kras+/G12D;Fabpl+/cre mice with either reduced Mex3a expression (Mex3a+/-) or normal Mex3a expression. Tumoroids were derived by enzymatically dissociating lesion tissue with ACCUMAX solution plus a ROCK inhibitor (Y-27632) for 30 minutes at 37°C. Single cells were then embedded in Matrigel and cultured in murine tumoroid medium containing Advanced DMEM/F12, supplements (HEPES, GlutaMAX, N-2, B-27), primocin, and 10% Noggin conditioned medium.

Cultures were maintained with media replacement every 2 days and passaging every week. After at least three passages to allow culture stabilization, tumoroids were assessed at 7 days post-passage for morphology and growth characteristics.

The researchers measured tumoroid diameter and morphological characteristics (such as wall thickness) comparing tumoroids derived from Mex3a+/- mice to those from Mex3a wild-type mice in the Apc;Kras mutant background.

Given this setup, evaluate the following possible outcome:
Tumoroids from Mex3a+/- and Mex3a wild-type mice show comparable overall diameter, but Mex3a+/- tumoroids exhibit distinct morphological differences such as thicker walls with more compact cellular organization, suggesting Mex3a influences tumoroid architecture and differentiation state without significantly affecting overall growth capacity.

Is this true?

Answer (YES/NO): NO